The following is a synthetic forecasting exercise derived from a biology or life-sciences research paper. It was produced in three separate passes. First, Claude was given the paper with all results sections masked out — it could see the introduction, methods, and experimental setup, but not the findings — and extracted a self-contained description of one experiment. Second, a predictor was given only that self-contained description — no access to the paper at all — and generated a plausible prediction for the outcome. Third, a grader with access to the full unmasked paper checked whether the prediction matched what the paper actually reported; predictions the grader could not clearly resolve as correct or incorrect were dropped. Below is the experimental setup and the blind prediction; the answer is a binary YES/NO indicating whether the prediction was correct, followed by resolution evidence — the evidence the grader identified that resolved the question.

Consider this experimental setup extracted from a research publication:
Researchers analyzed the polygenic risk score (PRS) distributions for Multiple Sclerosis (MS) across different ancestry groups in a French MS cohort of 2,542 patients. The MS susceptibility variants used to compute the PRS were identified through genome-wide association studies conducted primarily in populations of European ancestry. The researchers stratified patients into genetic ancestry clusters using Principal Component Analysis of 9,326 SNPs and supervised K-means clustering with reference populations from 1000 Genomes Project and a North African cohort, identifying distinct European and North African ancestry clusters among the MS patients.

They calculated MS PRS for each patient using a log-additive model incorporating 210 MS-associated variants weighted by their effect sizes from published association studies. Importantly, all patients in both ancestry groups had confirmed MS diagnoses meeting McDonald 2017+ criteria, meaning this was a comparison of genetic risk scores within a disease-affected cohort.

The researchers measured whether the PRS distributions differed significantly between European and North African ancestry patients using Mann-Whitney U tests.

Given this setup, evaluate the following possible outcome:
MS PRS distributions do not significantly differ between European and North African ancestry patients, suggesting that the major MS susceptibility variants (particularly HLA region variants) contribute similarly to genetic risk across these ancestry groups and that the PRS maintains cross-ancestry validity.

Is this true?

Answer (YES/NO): NO